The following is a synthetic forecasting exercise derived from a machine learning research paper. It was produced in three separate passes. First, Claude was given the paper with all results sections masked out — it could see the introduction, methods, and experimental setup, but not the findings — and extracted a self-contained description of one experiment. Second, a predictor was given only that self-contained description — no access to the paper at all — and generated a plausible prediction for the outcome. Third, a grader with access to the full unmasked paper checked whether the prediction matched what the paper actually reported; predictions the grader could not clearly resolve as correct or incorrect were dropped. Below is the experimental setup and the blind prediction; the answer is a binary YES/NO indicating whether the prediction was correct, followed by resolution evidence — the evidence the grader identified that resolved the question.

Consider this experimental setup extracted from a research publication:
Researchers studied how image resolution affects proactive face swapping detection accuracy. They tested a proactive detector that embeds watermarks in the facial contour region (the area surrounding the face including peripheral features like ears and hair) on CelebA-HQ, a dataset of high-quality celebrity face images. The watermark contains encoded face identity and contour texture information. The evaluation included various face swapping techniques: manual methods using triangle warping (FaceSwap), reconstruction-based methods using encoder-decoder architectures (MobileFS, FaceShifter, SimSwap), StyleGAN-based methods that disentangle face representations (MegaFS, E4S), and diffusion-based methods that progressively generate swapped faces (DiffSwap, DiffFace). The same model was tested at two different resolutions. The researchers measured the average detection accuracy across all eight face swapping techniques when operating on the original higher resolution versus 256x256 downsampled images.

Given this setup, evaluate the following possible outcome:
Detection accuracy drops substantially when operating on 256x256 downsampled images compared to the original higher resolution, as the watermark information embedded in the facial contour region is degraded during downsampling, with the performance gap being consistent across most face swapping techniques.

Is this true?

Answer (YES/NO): NO